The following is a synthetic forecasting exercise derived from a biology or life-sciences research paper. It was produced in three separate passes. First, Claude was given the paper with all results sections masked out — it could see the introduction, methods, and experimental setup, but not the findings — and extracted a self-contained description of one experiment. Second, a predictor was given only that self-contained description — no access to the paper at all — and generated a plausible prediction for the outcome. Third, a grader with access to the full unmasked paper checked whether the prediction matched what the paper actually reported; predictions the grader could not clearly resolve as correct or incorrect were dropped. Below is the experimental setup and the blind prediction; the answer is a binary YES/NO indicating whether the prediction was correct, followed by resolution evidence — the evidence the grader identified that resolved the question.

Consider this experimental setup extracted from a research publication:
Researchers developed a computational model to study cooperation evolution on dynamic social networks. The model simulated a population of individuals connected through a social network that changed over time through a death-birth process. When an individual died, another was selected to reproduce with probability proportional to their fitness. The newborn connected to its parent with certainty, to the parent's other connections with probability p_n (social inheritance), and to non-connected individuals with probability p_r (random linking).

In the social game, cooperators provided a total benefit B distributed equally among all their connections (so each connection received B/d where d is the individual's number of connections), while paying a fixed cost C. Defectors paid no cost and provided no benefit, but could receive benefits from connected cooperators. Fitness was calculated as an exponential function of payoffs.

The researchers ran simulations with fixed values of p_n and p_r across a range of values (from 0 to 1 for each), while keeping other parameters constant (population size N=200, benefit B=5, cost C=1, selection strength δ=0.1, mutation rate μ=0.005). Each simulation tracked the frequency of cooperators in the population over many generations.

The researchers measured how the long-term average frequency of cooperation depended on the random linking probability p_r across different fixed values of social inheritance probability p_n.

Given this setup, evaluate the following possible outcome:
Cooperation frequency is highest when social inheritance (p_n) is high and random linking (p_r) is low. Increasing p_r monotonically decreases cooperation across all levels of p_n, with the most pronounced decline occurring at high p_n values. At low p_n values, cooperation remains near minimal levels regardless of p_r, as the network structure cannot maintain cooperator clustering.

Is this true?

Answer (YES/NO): NO